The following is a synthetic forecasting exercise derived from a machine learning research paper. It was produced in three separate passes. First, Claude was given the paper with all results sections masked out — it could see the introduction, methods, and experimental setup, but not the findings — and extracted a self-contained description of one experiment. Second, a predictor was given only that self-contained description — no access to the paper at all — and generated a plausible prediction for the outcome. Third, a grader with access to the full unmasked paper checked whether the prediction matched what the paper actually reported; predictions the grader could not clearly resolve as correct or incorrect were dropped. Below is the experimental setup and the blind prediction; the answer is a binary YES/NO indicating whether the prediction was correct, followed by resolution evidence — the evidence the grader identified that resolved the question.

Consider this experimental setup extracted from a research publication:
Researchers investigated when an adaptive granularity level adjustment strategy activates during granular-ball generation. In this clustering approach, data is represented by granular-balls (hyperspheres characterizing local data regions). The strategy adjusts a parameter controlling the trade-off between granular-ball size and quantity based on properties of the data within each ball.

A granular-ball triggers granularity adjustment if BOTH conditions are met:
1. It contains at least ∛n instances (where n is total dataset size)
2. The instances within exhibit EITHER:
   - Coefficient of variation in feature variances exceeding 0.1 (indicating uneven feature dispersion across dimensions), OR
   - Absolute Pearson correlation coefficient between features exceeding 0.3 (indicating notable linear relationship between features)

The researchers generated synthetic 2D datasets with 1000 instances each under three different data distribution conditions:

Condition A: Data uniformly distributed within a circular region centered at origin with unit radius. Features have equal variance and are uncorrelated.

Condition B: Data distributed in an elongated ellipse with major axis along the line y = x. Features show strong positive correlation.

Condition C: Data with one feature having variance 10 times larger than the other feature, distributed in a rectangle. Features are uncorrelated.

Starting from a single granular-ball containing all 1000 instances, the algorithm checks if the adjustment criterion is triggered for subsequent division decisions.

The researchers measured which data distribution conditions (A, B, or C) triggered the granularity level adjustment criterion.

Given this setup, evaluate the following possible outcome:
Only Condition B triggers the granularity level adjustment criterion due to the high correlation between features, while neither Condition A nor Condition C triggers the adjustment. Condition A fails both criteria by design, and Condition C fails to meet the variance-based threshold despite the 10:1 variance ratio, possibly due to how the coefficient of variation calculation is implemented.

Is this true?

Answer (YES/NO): NO